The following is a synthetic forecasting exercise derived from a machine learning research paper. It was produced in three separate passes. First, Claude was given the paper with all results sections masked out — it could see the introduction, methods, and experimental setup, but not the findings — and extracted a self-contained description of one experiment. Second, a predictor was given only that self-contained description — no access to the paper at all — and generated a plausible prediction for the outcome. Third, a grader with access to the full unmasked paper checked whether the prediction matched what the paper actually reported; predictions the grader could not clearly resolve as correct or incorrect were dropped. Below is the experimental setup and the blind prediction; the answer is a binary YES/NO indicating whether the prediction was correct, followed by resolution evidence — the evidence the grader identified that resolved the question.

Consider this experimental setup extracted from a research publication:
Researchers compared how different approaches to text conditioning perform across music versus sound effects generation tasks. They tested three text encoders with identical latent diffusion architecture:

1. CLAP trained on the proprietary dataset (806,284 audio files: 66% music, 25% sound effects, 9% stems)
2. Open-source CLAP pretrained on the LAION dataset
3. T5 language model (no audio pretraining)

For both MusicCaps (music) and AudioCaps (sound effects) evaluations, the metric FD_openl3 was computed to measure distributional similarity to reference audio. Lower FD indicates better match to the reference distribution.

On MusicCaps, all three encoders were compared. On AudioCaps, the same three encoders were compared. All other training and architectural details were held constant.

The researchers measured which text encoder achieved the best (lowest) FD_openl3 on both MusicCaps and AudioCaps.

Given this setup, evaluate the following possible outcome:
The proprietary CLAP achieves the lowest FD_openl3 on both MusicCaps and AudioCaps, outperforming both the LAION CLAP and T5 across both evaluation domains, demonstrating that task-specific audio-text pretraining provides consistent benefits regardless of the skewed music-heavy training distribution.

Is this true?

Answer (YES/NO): YES